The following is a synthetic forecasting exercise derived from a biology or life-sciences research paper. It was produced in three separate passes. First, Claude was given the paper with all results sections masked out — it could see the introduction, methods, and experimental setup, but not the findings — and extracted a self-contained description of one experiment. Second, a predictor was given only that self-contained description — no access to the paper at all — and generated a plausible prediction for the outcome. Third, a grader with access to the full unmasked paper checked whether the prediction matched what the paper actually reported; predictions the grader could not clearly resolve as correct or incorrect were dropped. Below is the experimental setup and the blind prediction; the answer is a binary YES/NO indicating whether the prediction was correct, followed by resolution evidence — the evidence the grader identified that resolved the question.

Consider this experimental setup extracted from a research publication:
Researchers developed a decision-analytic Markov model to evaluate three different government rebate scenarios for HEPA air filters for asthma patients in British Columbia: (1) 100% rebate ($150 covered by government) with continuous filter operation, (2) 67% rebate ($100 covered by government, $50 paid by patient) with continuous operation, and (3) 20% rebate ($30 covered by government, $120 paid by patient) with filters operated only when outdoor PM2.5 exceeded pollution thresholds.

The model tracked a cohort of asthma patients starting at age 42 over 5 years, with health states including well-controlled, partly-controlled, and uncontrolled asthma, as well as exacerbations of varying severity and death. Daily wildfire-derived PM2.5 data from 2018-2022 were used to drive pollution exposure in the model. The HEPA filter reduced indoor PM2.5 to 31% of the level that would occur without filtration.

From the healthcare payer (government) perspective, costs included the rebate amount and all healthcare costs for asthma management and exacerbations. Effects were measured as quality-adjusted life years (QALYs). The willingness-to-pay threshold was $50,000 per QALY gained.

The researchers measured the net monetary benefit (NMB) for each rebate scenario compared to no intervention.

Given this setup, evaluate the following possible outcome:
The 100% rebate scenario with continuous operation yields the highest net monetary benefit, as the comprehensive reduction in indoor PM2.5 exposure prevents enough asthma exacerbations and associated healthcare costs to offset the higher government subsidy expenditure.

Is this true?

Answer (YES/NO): NO